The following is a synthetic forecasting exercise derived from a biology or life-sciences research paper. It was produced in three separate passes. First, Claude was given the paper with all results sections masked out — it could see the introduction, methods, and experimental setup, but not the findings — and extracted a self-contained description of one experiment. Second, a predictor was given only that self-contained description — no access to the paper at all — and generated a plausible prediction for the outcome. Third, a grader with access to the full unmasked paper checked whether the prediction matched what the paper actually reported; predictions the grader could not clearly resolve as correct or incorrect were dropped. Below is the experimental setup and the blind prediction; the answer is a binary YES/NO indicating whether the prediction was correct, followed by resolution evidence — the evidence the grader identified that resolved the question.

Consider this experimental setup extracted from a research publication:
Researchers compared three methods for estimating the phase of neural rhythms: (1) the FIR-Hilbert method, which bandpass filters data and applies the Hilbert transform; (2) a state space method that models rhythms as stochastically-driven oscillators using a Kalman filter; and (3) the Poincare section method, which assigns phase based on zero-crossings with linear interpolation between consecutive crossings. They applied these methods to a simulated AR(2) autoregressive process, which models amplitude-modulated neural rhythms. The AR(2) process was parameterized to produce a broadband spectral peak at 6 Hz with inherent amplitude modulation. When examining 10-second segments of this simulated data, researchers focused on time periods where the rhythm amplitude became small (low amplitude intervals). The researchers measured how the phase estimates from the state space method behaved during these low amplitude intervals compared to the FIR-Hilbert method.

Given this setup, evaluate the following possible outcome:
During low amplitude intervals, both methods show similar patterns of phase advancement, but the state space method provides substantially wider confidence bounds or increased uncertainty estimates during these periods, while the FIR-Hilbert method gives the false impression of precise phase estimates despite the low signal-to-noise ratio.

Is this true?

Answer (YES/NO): NO